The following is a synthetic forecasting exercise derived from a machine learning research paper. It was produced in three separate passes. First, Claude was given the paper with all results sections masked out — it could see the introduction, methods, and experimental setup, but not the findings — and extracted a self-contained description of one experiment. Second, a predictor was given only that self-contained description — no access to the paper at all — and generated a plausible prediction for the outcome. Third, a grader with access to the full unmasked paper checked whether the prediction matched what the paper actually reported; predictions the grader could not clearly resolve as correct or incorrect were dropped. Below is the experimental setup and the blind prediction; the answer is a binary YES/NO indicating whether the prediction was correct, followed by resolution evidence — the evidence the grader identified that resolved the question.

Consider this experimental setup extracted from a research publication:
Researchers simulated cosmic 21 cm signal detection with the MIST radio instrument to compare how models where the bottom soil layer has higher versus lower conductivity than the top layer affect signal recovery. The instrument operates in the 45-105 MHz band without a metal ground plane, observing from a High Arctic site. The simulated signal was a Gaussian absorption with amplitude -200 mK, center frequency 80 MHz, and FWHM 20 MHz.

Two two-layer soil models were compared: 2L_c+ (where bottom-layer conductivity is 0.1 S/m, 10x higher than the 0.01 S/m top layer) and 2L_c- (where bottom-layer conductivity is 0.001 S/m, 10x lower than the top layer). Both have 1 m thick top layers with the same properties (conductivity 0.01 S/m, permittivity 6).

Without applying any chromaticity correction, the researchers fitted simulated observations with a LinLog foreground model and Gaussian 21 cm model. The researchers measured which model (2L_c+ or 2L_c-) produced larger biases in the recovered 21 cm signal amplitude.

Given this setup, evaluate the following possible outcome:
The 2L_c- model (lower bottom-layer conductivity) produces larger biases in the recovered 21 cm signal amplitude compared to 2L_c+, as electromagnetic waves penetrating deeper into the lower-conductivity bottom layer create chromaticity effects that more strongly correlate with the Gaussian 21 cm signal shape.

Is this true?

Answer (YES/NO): NO